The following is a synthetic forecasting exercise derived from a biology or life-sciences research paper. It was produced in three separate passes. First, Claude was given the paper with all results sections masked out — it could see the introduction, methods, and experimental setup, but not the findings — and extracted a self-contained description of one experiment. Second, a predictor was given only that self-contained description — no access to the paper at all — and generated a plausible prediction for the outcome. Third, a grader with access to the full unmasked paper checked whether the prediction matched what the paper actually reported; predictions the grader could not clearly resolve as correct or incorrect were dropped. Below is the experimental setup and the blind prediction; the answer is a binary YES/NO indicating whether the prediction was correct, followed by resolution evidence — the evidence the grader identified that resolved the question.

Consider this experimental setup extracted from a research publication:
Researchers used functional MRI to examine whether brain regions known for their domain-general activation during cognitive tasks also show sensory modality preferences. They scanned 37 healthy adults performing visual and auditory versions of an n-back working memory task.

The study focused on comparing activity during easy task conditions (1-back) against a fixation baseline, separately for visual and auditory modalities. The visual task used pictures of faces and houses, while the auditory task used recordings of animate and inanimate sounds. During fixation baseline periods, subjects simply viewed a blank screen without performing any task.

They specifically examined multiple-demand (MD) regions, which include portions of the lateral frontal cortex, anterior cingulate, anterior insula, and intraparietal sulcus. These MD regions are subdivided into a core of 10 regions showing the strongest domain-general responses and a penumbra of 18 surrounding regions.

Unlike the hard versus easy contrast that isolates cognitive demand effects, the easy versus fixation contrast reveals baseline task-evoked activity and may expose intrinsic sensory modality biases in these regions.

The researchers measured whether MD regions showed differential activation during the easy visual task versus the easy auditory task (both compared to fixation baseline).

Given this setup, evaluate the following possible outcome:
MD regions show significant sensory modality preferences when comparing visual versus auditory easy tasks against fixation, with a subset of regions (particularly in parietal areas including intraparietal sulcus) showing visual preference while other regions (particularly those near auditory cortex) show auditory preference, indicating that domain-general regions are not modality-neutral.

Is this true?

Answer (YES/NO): NO